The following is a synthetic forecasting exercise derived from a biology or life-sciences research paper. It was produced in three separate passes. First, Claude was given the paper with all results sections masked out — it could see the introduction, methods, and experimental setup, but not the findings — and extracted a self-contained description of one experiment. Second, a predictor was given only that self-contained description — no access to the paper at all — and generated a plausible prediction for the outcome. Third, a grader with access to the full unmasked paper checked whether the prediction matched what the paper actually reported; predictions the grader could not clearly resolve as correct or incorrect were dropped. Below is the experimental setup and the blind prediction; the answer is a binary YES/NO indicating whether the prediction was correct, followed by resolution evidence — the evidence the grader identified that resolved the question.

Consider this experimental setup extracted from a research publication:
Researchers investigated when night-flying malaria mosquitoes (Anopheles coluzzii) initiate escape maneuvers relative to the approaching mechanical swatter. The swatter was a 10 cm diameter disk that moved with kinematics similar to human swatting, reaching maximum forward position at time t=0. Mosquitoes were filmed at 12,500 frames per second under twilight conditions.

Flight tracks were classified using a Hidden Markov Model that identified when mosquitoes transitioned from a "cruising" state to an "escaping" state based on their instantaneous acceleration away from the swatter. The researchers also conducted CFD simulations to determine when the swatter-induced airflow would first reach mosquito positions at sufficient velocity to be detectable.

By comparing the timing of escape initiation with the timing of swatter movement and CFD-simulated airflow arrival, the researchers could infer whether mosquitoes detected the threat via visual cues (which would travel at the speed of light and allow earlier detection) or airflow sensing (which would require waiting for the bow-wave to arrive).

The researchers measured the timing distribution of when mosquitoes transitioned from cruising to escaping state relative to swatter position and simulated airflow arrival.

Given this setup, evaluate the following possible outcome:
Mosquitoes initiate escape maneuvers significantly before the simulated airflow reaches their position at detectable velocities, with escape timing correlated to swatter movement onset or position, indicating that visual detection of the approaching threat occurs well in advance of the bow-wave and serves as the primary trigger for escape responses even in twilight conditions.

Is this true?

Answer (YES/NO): NO